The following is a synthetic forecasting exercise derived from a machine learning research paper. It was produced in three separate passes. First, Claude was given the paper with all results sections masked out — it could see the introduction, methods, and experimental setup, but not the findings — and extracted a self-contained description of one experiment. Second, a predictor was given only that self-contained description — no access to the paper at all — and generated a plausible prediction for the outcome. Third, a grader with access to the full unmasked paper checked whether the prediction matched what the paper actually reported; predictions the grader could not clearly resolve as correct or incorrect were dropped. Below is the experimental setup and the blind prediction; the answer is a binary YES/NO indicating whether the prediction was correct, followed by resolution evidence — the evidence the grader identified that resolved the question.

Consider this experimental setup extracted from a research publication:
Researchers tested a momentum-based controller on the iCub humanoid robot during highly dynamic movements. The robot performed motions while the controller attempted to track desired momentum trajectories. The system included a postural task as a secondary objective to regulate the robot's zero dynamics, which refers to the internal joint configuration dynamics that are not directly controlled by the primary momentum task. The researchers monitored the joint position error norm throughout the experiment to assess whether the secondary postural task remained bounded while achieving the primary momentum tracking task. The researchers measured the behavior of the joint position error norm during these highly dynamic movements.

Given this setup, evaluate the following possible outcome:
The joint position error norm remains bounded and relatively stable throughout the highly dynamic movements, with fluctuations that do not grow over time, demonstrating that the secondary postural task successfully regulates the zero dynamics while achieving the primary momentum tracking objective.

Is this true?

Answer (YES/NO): YES